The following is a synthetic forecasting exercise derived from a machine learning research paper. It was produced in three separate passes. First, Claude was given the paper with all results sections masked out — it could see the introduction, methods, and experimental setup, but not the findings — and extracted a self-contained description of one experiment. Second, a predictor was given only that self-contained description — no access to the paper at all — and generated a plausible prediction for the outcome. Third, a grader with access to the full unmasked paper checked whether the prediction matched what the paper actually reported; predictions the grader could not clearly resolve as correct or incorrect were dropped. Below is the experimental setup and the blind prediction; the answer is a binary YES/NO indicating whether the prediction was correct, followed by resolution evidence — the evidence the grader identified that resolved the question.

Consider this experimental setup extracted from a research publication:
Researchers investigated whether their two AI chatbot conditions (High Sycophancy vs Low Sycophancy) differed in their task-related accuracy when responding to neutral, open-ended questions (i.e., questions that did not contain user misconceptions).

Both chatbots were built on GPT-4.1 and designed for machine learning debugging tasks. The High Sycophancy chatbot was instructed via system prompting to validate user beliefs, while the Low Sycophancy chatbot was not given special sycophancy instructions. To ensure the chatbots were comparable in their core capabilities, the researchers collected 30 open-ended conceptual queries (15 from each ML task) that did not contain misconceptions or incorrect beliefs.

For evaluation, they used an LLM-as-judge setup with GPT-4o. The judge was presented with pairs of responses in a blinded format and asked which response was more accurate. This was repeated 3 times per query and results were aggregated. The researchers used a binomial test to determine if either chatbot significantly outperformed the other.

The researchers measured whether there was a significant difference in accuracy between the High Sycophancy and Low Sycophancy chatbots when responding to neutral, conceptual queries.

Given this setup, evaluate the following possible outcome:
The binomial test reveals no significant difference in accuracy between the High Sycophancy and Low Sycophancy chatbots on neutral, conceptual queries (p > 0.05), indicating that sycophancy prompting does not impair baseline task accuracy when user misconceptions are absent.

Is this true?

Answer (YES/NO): YES